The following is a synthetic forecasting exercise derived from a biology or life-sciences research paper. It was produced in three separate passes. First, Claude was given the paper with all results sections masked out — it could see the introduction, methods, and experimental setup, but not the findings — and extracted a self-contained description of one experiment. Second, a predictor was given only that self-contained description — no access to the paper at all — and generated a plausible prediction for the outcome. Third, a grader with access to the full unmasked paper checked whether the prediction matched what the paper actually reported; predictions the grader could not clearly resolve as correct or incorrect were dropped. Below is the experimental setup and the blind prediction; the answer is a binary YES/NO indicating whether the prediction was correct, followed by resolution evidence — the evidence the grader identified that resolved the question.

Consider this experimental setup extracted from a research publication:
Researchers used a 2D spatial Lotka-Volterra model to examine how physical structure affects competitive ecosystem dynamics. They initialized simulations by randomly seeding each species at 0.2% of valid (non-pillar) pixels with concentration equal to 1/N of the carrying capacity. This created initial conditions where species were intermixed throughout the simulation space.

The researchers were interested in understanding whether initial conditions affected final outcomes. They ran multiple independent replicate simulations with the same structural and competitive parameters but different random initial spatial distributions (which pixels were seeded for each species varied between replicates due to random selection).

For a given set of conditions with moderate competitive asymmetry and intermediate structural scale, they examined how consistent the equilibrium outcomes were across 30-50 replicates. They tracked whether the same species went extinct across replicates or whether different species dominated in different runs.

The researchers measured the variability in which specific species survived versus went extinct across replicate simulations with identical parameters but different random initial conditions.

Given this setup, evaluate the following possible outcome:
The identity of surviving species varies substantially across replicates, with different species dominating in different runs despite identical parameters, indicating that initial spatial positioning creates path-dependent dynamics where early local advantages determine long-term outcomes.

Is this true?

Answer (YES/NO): NO